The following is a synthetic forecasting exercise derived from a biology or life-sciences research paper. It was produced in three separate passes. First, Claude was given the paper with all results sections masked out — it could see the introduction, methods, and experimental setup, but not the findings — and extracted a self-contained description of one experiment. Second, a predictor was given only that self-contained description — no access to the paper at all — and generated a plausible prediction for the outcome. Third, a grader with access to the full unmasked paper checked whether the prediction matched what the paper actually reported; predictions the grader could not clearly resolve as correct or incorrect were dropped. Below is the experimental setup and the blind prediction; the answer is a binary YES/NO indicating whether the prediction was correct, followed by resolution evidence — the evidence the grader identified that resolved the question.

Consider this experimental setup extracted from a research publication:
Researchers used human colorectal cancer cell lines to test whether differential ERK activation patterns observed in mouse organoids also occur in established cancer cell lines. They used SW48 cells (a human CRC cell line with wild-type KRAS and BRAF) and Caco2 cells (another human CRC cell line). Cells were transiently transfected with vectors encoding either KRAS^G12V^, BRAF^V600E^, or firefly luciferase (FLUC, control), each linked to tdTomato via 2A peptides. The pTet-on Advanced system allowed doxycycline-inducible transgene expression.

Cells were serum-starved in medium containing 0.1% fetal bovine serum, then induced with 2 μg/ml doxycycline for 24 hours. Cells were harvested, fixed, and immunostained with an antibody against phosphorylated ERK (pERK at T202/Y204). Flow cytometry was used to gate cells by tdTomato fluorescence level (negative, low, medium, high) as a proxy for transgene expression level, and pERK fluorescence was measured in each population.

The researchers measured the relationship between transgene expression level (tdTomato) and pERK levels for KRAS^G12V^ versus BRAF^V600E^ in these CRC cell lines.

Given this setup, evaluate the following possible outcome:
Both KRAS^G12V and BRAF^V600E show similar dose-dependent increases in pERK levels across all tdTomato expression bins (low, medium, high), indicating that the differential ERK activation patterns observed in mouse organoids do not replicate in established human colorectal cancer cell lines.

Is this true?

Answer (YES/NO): NO